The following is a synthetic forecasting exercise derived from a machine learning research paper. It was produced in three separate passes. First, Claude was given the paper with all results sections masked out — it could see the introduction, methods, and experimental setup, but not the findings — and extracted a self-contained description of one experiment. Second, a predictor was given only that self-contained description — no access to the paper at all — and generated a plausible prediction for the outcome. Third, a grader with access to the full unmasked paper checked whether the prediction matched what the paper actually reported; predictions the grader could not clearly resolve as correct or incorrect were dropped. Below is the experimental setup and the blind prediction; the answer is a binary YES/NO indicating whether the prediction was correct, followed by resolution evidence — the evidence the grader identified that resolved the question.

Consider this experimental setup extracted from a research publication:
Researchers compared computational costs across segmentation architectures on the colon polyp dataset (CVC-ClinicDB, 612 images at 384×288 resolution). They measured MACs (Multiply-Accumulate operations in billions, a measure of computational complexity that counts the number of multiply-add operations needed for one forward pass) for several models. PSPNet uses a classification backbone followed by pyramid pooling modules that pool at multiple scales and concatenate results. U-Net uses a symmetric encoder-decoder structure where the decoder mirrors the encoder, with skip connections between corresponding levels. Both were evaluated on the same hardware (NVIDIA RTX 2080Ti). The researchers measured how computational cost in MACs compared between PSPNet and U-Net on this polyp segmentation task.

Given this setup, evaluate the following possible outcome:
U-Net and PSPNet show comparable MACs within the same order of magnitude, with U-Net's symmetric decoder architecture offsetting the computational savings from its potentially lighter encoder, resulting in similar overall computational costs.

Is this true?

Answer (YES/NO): YES